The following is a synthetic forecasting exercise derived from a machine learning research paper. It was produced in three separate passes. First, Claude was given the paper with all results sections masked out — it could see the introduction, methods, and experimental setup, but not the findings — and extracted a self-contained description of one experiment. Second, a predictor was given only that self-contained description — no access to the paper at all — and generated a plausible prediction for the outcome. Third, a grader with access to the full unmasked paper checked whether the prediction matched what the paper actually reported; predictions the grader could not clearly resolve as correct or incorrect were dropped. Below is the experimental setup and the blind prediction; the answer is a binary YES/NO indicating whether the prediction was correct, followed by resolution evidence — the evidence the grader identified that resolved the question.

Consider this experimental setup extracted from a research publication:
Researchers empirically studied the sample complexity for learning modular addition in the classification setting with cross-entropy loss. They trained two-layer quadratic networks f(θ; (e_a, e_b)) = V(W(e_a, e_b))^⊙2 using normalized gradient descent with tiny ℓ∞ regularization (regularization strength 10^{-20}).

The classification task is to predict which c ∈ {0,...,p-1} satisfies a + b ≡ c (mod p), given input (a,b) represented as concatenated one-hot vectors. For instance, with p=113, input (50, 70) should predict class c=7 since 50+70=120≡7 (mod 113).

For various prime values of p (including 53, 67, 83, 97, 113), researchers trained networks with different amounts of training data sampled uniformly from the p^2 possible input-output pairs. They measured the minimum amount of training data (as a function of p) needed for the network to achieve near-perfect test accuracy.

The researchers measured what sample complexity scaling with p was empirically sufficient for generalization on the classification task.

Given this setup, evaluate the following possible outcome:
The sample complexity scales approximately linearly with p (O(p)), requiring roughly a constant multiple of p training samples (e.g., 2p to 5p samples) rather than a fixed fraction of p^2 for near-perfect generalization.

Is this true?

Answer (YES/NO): NO